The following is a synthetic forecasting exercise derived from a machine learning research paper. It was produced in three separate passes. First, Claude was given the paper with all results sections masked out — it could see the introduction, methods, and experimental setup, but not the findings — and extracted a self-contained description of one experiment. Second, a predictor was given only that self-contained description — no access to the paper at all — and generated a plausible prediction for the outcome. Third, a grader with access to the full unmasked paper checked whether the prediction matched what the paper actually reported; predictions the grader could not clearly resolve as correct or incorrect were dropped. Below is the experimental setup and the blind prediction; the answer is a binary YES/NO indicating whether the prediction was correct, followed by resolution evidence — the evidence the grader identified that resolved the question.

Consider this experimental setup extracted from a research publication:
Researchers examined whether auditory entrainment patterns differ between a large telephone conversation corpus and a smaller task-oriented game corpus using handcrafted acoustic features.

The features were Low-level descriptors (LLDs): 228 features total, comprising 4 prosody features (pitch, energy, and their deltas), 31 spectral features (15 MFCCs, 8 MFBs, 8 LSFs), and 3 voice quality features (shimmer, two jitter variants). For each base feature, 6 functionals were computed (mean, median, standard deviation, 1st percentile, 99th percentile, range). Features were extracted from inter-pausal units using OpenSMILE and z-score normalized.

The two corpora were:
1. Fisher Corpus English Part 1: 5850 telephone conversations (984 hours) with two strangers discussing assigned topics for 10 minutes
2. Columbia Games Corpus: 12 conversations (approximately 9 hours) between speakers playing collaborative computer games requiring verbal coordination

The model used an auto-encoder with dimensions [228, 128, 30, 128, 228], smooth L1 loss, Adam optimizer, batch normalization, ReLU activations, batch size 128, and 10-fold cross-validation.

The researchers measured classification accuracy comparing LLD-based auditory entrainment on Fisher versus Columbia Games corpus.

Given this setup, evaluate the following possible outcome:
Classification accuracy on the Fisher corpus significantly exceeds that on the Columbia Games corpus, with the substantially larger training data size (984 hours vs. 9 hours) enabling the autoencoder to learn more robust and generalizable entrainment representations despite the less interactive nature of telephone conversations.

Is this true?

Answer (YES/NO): YES